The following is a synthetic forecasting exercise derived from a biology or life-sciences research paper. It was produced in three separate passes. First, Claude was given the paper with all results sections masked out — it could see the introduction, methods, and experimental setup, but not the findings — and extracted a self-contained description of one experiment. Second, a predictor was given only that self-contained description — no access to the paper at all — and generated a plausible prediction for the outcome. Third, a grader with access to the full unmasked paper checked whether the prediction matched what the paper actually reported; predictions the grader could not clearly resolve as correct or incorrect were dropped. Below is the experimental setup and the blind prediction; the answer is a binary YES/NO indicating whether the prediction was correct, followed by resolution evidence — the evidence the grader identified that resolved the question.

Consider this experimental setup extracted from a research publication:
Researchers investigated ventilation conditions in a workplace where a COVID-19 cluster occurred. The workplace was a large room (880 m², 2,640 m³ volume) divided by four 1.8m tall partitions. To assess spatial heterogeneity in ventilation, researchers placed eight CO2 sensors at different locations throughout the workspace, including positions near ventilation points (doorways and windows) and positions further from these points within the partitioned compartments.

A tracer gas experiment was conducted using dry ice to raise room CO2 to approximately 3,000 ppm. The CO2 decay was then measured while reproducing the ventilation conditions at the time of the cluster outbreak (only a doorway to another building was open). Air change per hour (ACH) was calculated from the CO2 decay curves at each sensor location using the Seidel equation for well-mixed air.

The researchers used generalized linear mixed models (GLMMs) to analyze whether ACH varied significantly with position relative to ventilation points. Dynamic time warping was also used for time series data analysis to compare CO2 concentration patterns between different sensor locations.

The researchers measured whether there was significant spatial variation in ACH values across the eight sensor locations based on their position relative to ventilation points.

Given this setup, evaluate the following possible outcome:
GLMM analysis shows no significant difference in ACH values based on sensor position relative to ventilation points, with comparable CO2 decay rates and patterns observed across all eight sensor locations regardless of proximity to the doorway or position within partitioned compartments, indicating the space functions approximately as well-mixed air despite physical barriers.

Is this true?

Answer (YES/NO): NO